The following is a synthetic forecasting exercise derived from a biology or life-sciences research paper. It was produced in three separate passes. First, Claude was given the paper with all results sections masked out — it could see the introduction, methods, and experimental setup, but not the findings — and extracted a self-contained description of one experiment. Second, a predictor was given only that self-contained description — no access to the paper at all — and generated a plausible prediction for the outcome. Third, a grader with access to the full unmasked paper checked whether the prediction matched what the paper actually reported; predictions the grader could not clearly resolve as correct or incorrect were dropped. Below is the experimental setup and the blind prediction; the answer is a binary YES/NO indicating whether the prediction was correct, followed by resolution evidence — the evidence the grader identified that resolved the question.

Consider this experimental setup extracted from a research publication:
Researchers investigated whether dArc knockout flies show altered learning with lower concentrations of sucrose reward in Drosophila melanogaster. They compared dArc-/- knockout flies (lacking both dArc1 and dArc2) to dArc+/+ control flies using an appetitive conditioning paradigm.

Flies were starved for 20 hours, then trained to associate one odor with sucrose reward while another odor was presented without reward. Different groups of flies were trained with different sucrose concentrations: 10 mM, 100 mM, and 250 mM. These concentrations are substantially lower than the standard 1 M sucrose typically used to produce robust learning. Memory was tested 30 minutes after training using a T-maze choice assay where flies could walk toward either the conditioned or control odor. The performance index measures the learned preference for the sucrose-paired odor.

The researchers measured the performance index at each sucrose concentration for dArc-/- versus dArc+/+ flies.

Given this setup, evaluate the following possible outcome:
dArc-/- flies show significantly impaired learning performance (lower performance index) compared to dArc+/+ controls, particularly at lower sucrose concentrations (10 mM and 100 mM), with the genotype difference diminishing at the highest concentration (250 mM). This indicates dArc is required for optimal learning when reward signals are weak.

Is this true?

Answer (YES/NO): NO